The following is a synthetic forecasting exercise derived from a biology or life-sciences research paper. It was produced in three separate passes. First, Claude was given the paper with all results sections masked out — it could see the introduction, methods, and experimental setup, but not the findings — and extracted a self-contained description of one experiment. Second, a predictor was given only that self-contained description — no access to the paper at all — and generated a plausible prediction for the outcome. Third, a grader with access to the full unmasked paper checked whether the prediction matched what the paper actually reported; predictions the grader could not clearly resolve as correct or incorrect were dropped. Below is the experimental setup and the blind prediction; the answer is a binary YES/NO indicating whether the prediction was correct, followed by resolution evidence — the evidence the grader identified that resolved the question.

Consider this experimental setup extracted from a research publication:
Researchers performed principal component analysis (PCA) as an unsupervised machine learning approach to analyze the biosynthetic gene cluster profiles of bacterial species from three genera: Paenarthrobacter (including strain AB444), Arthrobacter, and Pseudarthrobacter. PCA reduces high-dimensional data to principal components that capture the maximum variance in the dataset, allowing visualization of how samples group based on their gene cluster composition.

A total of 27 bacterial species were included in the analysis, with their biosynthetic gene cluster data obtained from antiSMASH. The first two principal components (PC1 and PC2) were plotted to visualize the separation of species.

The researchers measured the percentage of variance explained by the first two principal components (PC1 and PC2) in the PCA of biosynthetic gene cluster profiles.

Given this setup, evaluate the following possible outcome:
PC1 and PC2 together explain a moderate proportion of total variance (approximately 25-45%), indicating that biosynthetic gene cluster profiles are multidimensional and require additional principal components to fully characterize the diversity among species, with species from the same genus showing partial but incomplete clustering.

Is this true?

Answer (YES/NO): YES